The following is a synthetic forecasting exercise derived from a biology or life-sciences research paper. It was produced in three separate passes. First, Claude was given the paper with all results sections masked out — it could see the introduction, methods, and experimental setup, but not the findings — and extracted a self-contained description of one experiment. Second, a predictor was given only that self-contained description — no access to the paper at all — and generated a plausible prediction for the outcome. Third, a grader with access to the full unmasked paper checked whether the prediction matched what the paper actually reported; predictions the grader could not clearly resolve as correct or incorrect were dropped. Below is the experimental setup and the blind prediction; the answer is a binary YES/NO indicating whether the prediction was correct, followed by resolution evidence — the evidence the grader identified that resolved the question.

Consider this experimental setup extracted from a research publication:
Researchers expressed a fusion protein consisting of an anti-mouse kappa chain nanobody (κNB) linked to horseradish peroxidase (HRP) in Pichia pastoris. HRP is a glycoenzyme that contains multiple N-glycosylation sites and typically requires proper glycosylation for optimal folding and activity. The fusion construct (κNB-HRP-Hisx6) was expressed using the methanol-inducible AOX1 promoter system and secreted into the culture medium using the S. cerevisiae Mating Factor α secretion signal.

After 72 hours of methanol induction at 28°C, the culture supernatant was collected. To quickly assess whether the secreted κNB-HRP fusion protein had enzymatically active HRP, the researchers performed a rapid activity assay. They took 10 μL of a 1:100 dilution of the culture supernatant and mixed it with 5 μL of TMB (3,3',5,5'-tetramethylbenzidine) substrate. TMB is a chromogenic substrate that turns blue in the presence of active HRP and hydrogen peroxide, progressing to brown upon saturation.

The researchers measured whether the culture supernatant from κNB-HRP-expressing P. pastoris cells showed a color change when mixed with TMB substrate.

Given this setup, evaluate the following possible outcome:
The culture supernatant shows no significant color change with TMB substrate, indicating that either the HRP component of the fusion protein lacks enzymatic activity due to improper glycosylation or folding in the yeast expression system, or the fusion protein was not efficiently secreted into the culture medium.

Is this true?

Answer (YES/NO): NO